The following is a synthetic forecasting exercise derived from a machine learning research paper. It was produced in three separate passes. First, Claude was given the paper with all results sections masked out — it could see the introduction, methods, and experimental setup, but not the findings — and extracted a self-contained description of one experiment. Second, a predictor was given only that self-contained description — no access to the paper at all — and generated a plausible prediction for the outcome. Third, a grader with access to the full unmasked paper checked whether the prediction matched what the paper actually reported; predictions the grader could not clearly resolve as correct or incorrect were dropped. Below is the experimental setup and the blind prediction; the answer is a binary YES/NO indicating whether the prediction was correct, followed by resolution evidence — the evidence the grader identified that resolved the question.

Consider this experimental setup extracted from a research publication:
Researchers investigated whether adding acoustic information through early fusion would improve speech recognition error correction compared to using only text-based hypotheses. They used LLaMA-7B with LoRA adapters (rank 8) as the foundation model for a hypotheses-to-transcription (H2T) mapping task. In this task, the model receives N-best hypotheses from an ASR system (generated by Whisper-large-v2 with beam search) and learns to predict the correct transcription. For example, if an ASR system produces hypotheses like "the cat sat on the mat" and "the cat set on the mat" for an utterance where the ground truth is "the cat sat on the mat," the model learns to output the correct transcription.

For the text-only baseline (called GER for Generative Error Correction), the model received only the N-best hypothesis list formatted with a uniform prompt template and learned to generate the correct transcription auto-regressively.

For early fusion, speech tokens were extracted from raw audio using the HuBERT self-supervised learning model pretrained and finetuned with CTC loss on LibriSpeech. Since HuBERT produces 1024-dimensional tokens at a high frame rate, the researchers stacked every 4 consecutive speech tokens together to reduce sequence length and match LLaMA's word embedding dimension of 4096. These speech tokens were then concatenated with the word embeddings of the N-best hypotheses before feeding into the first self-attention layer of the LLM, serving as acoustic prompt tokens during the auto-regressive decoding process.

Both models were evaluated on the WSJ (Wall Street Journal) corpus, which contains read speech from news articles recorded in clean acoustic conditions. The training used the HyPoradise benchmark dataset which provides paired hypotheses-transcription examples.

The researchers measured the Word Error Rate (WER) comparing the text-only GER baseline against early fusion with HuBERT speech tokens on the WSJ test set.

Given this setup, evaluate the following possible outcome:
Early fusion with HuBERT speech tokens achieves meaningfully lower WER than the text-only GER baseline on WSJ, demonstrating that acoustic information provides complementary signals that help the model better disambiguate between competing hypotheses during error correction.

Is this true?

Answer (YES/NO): NO